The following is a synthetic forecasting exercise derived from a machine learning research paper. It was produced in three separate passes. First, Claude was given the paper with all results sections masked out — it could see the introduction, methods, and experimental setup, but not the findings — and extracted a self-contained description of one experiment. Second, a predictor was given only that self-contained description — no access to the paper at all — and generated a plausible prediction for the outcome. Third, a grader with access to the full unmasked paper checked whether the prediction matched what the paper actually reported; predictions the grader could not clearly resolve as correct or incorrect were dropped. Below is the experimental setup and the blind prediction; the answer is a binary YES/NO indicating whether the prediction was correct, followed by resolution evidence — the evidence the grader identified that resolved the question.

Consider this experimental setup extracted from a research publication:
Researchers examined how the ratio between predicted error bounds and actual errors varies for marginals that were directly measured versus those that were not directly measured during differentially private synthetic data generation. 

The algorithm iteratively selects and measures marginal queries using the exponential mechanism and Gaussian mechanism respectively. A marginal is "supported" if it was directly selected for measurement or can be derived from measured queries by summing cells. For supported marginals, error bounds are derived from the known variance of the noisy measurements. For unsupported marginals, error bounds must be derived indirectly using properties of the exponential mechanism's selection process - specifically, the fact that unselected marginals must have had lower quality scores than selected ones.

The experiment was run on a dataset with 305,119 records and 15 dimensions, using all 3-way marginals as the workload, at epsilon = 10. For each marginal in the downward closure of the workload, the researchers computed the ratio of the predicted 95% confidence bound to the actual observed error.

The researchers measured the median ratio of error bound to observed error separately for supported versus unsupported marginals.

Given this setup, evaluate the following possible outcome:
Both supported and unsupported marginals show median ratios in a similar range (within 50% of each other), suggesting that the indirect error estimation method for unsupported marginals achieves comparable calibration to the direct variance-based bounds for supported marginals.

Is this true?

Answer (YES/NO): NO